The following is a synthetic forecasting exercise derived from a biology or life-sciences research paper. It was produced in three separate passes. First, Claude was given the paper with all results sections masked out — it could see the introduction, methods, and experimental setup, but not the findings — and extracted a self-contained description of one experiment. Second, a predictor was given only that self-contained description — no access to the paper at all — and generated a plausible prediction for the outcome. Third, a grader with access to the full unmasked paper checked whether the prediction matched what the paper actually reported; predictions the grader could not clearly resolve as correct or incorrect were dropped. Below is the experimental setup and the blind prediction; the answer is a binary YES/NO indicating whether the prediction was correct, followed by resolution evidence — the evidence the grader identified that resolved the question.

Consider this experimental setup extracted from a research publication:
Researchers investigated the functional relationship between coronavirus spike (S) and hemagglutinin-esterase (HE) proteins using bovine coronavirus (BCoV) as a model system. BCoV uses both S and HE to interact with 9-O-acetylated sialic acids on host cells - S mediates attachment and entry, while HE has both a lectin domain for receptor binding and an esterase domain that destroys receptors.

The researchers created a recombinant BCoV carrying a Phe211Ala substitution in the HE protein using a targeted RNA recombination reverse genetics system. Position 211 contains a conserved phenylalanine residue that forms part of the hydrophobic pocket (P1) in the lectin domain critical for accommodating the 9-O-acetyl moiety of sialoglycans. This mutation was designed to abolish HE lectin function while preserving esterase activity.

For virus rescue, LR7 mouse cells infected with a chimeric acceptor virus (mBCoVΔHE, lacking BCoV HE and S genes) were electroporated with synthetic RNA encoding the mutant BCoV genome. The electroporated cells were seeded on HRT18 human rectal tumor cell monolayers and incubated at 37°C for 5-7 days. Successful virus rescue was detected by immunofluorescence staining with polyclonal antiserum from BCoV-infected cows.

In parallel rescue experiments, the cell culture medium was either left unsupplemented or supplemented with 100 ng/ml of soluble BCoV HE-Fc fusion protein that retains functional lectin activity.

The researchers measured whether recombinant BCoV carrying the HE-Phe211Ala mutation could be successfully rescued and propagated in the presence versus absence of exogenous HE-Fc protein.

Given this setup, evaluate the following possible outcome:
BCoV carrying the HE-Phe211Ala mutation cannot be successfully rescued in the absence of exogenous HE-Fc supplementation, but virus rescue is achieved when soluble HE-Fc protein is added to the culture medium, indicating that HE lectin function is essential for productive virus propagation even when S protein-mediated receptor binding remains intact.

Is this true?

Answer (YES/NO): NO